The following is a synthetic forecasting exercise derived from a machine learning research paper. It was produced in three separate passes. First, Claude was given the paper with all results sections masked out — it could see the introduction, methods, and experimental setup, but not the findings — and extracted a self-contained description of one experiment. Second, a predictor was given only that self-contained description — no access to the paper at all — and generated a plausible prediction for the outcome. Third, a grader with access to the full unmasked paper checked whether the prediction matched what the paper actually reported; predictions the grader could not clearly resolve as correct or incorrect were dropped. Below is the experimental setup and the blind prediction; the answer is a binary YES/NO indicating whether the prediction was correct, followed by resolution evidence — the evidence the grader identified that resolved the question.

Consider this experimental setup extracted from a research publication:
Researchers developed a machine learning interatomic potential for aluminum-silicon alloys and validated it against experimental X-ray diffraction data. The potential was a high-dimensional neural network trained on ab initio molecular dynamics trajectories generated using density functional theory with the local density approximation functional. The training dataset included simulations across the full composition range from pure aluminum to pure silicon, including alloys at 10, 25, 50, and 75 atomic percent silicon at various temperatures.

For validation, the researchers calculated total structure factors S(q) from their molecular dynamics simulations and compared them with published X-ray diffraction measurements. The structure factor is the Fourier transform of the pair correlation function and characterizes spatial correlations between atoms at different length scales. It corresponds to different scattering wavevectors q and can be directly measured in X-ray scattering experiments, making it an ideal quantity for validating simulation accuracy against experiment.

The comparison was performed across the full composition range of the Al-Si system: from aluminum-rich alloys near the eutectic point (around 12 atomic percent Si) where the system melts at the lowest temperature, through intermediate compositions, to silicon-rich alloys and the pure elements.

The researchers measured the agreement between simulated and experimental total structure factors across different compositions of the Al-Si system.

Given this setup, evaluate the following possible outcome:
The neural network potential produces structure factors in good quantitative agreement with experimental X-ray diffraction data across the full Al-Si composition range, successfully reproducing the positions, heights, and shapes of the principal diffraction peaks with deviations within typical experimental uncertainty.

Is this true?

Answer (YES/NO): NO